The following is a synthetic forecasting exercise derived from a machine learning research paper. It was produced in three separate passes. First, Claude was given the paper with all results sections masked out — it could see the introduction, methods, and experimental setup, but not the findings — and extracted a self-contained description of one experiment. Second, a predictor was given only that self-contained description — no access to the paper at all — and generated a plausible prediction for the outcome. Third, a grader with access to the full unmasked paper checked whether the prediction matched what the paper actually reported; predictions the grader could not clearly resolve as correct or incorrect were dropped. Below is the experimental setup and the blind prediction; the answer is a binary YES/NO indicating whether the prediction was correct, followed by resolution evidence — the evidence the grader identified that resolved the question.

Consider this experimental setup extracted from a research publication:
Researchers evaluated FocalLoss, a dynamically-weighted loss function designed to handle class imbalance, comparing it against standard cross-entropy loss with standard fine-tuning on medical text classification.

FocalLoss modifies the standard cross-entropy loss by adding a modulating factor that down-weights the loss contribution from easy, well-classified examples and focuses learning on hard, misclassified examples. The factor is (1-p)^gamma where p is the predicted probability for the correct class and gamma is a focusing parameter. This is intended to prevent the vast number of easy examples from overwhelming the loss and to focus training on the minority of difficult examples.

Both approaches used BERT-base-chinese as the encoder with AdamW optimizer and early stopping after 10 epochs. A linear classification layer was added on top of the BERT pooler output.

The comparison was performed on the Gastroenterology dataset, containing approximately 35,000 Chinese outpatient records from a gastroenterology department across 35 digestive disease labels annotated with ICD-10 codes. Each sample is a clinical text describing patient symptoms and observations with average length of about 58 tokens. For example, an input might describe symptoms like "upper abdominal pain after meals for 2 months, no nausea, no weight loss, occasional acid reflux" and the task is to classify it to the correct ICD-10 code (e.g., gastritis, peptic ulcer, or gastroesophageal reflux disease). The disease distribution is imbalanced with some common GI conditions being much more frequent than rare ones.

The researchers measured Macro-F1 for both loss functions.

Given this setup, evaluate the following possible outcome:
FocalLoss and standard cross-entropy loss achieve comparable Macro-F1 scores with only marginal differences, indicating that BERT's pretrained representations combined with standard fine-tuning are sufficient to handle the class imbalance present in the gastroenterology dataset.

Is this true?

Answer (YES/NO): YES